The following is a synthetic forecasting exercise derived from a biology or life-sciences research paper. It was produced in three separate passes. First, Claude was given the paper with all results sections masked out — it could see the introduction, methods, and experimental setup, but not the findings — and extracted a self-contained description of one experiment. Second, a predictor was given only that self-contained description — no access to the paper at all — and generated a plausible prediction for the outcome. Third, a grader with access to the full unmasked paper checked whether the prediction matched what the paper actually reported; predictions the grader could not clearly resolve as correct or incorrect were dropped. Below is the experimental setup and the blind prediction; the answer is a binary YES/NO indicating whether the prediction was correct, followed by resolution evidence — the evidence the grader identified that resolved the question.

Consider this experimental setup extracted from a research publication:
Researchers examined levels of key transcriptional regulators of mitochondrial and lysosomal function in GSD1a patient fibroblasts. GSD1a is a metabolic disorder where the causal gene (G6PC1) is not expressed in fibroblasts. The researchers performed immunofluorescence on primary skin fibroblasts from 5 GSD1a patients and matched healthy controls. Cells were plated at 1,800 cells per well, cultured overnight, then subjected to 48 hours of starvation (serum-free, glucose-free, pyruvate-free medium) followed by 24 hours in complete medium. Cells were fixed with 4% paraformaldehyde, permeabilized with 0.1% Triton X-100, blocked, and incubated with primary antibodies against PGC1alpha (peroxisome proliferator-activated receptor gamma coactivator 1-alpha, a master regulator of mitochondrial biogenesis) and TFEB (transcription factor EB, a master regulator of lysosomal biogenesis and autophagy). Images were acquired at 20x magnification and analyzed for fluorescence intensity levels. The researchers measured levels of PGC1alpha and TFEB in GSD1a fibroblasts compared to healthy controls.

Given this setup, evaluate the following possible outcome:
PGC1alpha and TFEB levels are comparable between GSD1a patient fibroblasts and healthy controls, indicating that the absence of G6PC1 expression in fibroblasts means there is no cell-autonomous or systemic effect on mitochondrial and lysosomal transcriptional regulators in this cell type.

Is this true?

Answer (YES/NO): NO